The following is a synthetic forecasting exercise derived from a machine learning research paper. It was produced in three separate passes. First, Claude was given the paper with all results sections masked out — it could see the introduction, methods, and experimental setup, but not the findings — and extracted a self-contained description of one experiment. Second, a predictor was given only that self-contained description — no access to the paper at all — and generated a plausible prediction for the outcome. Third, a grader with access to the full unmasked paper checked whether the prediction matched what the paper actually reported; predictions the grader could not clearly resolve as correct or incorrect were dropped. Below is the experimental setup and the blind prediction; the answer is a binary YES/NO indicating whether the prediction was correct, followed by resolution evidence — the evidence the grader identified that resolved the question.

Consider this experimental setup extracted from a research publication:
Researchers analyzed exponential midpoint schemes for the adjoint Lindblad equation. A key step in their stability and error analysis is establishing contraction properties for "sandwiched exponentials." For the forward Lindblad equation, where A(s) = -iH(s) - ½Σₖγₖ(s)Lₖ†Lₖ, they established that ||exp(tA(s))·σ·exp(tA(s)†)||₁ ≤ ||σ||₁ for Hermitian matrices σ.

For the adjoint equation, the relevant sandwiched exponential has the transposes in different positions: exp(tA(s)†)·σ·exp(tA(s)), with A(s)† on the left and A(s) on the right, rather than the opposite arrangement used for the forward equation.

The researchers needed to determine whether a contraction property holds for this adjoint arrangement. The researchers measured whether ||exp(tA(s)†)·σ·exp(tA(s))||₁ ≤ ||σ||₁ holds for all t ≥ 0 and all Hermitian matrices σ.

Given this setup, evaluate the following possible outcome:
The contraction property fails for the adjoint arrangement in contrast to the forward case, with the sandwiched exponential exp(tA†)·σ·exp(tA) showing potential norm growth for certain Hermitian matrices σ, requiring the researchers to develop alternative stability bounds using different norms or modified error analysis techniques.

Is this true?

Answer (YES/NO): NO